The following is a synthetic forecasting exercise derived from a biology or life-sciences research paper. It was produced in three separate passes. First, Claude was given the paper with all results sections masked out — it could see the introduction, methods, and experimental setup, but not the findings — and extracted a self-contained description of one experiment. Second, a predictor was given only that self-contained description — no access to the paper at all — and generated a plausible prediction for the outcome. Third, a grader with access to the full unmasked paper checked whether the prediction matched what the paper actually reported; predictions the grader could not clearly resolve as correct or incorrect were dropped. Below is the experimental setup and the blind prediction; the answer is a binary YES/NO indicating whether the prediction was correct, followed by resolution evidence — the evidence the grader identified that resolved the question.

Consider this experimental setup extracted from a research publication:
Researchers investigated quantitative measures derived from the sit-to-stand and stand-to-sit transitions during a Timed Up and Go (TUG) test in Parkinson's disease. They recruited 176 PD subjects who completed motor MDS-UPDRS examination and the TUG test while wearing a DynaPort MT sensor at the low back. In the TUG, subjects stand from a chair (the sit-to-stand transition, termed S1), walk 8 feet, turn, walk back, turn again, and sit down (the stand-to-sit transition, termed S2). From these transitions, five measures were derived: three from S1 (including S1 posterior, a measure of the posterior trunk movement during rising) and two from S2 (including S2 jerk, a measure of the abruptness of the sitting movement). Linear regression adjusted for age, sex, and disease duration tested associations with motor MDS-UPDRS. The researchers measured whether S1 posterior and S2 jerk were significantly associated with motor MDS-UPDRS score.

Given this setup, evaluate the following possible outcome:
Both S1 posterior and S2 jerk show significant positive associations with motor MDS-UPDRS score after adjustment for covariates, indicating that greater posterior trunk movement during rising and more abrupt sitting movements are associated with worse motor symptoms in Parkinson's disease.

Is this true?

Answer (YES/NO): NO